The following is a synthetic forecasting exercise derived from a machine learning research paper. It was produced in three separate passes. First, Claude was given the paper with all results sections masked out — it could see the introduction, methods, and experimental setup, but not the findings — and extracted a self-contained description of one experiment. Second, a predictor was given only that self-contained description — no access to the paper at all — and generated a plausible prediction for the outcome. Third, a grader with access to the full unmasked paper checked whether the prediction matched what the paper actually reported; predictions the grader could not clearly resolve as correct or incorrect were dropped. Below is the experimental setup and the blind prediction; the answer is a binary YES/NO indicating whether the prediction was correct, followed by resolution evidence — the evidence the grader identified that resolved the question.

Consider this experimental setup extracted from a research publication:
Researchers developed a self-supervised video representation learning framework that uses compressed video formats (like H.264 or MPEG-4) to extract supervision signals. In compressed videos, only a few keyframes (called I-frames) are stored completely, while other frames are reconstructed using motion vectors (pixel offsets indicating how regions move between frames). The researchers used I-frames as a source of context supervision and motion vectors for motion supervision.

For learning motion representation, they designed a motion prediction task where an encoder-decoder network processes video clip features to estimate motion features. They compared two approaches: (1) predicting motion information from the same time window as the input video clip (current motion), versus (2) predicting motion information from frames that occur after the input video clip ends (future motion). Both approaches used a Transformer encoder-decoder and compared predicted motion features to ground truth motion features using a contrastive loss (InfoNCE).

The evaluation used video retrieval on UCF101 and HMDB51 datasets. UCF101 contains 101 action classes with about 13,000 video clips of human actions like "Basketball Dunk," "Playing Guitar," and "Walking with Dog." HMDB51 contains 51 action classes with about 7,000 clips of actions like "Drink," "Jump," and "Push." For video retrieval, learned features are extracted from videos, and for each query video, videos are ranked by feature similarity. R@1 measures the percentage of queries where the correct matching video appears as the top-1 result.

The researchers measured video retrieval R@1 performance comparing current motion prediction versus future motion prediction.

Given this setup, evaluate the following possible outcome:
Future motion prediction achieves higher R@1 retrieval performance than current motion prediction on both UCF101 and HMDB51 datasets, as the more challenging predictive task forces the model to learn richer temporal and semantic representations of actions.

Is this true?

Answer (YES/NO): YES